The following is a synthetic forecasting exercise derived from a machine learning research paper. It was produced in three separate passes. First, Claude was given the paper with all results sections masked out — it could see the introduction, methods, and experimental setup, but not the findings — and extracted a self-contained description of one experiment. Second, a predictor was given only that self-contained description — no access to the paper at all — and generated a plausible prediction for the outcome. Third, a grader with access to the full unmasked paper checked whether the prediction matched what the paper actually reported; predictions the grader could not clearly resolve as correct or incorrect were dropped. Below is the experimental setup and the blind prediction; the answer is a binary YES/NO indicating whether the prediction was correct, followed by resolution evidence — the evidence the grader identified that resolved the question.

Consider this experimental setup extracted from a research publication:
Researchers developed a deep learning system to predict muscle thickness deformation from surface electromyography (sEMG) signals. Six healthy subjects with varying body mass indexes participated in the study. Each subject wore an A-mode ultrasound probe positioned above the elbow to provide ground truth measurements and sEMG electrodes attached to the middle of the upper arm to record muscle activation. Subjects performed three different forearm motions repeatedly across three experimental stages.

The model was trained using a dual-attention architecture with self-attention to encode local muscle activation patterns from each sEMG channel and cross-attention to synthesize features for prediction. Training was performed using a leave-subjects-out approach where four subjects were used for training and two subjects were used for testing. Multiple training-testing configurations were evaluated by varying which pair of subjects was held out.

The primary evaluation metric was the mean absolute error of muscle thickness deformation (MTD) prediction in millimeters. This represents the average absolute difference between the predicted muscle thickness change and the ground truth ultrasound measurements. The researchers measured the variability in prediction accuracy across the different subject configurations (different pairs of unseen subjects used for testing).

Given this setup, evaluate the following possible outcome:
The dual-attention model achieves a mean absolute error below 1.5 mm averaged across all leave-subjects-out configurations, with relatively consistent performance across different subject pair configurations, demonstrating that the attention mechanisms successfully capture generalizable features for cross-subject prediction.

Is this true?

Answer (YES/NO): YES